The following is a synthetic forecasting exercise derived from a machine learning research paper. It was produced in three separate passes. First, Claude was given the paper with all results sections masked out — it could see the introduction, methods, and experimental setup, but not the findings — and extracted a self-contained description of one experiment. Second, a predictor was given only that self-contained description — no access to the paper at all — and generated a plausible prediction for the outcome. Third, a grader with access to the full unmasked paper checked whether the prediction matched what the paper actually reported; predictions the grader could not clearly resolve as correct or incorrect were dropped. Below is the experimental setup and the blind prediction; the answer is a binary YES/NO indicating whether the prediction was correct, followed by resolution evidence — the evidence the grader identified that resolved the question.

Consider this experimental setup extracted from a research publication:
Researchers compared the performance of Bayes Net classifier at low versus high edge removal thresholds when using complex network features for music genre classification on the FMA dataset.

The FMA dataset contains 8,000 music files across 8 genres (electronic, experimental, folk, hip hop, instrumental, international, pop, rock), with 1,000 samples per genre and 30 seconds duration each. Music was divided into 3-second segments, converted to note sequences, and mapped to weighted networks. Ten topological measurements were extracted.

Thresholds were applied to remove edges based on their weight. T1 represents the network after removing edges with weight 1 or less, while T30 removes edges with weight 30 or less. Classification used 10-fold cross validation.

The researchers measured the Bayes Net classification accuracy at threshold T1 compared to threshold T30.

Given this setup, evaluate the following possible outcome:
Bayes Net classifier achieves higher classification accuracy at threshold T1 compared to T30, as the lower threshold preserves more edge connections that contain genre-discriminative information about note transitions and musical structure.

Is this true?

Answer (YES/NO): YES